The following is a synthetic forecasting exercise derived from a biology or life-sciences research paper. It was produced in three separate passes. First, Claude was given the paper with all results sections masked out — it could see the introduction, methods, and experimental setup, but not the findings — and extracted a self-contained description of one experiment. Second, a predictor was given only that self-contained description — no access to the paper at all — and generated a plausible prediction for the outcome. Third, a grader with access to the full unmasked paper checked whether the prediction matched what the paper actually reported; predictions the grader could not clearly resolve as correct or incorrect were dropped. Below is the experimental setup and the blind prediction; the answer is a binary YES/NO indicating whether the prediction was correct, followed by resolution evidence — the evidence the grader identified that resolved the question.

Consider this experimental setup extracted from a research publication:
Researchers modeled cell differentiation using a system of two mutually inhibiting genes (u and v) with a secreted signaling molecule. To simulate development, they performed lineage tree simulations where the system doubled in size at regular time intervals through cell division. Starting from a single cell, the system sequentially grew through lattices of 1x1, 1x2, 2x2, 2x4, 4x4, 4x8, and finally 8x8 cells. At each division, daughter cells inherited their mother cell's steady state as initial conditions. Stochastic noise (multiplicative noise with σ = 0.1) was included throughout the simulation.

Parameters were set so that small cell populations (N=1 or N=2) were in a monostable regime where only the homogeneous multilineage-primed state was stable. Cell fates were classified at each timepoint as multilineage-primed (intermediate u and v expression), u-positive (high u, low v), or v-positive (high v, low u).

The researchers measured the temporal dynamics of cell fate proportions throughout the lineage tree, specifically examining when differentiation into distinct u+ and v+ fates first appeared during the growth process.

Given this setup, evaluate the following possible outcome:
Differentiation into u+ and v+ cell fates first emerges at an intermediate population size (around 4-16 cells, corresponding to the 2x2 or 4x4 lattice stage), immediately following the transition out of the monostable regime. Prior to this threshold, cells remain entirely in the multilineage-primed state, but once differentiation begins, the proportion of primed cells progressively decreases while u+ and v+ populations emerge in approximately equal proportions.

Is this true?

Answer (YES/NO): NO